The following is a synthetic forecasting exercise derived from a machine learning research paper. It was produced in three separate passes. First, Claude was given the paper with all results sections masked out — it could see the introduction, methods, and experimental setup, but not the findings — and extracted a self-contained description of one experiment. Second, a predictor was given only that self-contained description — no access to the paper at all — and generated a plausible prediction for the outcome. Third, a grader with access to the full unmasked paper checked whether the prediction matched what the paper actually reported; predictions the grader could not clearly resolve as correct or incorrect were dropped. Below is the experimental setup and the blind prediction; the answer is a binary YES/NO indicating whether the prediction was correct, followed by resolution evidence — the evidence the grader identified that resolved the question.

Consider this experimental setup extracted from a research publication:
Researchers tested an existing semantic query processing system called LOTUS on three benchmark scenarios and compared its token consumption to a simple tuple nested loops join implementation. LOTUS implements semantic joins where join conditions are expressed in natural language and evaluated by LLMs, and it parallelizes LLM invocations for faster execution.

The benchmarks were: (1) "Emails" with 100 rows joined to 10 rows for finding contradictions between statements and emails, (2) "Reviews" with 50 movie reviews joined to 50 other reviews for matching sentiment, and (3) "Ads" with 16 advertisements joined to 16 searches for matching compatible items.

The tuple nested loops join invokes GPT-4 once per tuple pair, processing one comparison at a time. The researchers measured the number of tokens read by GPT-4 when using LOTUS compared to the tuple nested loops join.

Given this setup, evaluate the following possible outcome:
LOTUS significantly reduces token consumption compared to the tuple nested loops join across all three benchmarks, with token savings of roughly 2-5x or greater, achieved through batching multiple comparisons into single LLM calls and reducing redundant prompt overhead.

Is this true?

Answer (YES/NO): NO